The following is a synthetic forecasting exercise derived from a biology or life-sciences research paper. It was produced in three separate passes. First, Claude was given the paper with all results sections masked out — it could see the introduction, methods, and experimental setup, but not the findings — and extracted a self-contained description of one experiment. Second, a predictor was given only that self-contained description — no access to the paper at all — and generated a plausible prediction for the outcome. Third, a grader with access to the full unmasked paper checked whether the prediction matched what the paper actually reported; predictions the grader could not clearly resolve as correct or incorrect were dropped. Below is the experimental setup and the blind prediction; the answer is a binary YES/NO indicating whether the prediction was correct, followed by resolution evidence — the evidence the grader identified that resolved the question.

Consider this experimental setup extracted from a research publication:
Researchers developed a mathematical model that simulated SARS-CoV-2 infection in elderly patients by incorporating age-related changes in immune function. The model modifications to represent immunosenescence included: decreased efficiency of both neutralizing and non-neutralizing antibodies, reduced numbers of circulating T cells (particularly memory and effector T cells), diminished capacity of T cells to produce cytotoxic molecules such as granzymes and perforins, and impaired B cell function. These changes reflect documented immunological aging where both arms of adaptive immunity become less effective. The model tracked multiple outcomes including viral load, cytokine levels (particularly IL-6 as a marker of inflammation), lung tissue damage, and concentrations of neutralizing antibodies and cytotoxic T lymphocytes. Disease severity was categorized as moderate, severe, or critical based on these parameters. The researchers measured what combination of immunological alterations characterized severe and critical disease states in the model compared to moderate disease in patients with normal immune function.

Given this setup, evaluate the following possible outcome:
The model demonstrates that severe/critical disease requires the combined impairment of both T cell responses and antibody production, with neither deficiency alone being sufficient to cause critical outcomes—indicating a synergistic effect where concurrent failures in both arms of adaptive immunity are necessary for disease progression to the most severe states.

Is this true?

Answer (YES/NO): NO